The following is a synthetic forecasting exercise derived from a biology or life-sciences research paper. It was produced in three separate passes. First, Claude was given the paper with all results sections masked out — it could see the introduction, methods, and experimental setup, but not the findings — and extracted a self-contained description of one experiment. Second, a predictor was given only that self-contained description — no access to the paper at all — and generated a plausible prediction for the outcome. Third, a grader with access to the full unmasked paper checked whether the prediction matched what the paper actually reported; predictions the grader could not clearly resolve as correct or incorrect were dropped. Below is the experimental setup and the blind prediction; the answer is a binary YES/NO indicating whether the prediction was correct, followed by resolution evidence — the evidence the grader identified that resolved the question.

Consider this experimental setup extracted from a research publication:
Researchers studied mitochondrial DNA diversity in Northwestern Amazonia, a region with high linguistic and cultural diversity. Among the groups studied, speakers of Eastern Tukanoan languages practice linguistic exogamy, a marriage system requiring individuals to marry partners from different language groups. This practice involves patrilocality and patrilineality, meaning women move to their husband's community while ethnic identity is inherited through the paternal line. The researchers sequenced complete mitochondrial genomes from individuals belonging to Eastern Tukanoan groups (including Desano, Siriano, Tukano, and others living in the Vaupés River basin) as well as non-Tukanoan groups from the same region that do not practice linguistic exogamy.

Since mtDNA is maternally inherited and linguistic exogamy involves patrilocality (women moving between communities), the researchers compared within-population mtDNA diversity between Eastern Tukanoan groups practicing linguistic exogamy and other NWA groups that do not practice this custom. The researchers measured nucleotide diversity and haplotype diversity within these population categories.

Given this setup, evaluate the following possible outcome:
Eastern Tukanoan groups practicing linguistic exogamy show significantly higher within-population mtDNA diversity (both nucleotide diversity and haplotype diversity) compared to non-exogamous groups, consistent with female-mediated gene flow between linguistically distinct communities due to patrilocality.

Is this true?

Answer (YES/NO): NO